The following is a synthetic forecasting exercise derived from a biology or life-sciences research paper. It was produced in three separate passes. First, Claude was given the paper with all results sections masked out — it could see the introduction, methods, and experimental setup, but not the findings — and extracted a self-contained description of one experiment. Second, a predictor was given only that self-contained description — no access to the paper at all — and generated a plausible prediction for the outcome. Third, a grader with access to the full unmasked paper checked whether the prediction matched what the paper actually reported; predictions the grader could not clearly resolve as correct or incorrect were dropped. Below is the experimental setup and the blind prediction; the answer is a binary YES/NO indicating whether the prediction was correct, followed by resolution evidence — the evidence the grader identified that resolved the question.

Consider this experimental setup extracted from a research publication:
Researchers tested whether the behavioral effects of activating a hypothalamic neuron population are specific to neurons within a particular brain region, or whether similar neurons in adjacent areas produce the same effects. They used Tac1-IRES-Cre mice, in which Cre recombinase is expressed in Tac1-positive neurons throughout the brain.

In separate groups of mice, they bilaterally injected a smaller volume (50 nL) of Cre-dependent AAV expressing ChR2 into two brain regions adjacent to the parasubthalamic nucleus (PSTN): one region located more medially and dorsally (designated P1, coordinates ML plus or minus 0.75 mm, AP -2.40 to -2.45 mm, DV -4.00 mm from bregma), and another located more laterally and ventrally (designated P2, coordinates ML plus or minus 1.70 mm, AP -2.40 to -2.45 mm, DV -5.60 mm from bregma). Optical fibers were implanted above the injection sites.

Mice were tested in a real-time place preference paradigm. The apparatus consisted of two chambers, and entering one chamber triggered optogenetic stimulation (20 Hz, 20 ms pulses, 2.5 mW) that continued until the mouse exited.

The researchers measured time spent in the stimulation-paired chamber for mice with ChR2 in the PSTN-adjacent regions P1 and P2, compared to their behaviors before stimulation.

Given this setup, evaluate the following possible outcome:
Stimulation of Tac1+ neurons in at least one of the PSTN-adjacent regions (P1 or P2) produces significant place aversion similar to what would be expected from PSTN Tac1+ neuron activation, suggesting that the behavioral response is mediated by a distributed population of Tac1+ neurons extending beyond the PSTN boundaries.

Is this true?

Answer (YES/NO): NO